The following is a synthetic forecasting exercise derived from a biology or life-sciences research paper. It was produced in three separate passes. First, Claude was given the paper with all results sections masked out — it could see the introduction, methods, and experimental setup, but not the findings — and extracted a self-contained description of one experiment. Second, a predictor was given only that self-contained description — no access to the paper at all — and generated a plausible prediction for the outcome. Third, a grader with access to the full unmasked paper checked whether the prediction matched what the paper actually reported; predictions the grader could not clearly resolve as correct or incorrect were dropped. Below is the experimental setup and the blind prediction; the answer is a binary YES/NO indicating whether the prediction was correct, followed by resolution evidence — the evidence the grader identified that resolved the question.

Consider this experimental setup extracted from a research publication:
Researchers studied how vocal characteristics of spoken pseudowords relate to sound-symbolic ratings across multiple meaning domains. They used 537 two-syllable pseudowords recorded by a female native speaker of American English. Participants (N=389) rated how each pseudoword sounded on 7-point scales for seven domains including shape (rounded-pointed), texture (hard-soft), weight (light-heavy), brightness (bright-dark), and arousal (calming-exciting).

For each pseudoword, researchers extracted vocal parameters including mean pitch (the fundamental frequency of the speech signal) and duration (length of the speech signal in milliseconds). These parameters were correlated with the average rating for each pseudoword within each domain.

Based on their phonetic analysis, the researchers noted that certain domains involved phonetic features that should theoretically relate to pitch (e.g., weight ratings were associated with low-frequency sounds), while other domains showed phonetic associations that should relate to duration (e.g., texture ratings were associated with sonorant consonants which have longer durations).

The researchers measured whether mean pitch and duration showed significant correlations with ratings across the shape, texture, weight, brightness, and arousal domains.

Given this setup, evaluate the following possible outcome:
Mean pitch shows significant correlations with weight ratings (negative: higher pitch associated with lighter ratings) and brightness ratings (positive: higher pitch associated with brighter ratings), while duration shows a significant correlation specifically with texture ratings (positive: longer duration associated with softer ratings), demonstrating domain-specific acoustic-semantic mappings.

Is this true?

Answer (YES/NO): NO